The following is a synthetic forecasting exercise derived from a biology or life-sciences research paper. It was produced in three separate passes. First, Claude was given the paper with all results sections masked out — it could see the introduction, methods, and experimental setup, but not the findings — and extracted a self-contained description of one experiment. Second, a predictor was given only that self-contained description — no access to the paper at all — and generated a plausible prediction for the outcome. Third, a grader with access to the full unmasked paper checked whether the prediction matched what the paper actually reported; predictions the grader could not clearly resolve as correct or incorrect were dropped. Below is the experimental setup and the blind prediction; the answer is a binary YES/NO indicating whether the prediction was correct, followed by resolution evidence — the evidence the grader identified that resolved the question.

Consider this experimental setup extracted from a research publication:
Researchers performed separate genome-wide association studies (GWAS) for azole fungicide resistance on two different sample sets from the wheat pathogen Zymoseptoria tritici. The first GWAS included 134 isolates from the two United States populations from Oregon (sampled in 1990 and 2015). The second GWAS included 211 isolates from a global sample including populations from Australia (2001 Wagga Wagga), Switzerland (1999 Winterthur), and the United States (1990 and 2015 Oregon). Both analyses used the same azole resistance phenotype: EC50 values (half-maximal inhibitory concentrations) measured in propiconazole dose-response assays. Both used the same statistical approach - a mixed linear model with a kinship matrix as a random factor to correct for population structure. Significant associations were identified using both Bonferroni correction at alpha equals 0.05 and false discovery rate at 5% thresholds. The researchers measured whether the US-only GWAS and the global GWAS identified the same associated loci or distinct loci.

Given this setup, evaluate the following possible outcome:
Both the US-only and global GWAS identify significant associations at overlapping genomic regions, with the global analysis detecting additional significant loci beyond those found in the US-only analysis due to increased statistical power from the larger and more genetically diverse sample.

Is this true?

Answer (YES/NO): NO